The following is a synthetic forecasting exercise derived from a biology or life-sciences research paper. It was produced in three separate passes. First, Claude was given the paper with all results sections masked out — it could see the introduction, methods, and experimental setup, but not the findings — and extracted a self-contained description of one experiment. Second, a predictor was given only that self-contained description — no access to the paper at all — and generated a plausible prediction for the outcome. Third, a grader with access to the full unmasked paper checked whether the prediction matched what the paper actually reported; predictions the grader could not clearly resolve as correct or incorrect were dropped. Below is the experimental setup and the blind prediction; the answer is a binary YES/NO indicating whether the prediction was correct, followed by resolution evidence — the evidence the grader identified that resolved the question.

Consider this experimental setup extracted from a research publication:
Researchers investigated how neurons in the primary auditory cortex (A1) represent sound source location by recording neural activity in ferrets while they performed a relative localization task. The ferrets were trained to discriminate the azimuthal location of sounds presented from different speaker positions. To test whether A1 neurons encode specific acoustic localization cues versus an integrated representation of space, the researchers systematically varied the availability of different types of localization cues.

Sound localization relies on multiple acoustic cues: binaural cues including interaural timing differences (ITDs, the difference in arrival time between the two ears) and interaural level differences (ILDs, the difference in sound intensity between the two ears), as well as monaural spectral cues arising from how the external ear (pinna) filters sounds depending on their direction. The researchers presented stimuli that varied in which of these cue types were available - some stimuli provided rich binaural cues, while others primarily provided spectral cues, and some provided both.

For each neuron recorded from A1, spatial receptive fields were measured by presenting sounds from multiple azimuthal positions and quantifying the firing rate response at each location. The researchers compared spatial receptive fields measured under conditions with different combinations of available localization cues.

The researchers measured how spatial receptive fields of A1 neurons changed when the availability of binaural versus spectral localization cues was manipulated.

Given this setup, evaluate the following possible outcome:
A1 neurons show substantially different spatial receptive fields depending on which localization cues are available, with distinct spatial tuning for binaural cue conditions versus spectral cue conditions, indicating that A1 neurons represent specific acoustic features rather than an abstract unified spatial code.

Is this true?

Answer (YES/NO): NO